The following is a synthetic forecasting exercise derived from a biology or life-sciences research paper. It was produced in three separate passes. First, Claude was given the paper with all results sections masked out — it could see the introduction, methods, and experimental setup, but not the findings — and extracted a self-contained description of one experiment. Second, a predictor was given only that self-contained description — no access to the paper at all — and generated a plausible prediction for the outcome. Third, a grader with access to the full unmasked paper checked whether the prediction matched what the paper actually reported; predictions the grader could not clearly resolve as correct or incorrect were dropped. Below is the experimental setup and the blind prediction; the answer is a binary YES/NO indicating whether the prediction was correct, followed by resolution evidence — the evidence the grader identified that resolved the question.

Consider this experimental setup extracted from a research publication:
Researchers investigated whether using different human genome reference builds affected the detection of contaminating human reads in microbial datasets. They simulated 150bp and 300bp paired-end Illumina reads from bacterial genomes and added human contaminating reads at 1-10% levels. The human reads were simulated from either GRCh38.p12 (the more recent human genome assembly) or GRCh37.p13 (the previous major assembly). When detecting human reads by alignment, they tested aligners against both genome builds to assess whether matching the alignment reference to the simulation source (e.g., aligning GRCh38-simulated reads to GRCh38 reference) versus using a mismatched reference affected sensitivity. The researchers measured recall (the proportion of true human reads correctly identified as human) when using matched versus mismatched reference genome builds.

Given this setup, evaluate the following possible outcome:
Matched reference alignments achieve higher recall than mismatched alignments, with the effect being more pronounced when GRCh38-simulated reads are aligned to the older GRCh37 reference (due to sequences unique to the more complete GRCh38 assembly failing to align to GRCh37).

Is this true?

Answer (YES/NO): NO